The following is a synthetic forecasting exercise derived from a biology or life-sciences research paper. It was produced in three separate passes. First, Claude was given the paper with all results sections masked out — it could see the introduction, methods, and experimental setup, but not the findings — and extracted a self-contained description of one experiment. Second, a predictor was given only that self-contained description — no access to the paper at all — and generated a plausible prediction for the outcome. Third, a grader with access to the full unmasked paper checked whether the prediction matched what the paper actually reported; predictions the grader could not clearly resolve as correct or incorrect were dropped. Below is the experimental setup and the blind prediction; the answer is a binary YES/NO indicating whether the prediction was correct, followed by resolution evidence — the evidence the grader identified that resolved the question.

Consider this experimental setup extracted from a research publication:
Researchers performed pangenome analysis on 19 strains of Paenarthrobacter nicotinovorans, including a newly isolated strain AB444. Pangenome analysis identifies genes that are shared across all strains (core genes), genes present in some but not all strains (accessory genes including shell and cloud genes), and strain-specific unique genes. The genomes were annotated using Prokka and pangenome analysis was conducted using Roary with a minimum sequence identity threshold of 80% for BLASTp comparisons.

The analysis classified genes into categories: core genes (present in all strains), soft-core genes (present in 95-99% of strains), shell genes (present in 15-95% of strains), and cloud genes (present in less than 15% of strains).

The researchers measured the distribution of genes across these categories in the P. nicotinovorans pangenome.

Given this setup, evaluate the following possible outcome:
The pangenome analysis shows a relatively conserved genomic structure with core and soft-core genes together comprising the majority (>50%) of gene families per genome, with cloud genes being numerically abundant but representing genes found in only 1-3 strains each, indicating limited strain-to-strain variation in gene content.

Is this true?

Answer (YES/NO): NO